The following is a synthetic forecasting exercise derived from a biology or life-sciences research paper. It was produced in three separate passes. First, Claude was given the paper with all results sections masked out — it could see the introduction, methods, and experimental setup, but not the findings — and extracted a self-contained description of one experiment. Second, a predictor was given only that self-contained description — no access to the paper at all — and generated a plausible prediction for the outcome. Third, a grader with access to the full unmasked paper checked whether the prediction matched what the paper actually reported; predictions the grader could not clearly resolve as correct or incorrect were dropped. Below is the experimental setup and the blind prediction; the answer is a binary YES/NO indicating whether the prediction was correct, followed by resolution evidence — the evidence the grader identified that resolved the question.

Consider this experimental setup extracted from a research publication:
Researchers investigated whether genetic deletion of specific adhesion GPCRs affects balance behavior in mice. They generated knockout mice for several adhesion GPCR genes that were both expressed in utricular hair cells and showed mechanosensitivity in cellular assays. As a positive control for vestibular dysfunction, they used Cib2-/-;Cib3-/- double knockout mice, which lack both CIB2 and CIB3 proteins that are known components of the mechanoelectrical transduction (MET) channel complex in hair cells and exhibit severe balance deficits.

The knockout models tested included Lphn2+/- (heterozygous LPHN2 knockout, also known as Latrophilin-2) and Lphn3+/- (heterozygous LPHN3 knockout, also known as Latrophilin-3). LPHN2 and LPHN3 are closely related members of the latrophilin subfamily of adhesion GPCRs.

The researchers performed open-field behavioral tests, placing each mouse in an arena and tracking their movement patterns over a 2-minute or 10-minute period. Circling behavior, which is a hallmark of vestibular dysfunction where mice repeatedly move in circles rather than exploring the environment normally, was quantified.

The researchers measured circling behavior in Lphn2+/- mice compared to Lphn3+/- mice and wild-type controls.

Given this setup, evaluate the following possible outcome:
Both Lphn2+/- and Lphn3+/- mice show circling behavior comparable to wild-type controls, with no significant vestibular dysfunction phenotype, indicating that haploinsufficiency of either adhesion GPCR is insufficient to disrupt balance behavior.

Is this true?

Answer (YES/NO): NO